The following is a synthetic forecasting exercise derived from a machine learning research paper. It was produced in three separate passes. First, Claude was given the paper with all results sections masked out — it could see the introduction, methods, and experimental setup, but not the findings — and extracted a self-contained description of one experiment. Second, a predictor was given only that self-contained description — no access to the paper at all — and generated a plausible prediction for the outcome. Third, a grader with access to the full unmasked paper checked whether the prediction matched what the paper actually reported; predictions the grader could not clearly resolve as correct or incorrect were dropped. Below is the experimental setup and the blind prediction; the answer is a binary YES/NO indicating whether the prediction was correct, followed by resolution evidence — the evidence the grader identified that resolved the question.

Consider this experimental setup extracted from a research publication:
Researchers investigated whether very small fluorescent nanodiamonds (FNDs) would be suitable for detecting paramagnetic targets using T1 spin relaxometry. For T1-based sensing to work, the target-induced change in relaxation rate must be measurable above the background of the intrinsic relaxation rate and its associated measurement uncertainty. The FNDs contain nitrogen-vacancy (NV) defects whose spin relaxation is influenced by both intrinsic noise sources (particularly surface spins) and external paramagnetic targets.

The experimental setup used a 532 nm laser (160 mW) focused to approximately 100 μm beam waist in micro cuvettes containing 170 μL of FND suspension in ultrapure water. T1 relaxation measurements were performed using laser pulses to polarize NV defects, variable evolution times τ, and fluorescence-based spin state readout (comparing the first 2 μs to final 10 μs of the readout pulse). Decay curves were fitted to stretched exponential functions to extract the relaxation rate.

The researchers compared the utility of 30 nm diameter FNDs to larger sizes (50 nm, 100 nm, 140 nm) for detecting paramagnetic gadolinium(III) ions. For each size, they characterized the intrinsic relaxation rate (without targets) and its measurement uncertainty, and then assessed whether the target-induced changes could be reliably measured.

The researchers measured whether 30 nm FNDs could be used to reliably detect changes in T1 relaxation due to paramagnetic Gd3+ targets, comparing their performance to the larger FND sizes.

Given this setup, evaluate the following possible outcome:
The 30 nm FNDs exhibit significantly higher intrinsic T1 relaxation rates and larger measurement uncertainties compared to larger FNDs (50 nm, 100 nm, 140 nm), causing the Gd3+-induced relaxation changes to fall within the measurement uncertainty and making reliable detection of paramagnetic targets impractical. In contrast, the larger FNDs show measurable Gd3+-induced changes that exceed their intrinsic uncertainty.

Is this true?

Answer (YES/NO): YES